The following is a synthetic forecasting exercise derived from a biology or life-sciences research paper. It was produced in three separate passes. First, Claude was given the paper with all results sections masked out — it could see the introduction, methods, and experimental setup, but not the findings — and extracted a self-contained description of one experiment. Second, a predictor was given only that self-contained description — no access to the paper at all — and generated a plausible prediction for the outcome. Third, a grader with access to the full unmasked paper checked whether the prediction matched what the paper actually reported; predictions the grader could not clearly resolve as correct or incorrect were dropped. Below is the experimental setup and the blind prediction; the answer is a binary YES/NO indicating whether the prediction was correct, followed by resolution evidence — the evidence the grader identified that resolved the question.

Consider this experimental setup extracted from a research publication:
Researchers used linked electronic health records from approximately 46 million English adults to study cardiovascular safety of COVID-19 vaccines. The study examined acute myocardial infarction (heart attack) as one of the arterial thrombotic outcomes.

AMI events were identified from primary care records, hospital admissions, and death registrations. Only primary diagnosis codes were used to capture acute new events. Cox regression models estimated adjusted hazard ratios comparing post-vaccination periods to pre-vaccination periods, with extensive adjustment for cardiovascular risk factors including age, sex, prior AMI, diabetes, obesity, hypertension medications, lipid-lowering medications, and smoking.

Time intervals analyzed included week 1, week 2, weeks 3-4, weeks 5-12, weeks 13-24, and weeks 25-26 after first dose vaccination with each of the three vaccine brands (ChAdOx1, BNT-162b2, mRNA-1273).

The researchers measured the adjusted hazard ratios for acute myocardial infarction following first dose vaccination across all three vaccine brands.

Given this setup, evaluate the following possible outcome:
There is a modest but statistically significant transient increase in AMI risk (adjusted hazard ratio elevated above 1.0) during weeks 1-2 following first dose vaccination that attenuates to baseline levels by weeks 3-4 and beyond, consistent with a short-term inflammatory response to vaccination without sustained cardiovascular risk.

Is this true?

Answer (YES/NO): NO